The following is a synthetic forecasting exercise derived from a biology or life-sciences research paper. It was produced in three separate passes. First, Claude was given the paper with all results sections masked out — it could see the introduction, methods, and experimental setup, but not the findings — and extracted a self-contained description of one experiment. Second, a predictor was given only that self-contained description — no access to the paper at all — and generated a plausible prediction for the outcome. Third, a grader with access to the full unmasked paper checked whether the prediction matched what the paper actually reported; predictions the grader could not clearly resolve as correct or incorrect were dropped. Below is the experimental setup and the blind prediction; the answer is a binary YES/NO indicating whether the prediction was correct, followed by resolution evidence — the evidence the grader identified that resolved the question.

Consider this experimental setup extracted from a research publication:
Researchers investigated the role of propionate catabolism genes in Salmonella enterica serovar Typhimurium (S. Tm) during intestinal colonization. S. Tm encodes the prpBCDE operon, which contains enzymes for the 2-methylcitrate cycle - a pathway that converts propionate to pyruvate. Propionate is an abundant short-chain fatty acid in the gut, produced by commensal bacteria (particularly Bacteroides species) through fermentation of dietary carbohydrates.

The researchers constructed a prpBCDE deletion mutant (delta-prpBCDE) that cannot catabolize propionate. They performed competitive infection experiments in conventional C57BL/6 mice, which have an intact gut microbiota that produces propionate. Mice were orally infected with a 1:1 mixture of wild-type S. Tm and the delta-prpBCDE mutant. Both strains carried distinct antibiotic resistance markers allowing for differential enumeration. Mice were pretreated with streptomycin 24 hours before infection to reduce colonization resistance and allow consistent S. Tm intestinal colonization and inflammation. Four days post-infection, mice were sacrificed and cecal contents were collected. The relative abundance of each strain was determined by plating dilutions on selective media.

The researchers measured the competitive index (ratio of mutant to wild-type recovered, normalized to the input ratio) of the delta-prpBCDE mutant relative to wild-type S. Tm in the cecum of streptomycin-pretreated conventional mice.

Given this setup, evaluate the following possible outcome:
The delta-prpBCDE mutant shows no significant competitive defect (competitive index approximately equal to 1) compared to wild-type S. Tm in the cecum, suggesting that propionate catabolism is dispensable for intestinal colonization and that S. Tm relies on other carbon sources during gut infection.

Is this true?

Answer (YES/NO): NO